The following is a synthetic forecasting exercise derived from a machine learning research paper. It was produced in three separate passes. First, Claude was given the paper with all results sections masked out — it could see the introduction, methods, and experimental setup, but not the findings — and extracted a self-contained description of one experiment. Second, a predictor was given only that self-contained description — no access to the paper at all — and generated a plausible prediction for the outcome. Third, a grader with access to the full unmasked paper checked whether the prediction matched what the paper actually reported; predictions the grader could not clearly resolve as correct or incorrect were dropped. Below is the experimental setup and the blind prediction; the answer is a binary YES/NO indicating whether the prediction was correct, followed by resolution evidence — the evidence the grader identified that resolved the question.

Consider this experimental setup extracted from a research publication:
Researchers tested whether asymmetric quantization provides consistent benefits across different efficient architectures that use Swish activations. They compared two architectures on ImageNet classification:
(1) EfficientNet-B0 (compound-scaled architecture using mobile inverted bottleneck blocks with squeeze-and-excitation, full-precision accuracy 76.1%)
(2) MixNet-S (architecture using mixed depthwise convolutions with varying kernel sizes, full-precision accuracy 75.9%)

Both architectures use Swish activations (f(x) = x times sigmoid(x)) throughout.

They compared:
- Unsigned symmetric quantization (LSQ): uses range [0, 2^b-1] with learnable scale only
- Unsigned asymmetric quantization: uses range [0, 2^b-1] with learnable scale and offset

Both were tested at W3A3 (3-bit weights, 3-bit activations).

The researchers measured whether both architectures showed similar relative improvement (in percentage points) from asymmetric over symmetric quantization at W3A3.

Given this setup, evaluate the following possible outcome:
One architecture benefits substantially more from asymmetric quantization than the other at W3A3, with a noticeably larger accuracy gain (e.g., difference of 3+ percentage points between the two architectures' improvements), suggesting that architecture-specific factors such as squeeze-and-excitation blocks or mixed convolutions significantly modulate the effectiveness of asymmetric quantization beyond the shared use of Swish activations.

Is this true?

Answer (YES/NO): NO